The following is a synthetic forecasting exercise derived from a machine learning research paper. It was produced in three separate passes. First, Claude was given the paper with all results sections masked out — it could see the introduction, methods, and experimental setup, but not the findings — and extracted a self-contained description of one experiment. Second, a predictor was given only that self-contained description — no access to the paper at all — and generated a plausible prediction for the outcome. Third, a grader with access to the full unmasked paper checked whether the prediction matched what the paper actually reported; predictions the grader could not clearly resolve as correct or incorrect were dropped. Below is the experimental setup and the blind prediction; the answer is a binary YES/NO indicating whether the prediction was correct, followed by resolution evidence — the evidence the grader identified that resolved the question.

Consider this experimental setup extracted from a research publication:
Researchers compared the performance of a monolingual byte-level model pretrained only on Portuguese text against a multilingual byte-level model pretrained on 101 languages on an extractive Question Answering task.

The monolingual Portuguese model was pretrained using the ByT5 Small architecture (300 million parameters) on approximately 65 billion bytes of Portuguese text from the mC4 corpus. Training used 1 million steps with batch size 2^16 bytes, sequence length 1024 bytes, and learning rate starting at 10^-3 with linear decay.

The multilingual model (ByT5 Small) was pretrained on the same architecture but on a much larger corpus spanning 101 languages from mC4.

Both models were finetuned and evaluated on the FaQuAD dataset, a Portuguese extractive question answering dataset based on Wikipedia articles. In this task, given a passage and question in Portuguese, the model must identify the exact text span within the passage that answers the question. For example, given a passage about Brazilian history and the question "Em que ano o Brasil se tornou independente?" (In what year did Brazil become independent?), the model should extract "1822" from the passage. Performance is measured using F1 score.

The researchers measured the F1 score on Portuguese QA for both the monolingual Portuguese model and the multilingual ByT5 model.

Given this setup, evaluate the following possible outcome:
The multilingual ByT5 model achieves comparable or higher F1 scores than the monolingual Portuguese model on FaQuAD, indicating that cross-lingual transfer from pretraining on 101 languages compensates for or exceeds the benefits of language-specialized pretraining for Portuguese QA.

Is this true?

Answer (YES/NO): NO